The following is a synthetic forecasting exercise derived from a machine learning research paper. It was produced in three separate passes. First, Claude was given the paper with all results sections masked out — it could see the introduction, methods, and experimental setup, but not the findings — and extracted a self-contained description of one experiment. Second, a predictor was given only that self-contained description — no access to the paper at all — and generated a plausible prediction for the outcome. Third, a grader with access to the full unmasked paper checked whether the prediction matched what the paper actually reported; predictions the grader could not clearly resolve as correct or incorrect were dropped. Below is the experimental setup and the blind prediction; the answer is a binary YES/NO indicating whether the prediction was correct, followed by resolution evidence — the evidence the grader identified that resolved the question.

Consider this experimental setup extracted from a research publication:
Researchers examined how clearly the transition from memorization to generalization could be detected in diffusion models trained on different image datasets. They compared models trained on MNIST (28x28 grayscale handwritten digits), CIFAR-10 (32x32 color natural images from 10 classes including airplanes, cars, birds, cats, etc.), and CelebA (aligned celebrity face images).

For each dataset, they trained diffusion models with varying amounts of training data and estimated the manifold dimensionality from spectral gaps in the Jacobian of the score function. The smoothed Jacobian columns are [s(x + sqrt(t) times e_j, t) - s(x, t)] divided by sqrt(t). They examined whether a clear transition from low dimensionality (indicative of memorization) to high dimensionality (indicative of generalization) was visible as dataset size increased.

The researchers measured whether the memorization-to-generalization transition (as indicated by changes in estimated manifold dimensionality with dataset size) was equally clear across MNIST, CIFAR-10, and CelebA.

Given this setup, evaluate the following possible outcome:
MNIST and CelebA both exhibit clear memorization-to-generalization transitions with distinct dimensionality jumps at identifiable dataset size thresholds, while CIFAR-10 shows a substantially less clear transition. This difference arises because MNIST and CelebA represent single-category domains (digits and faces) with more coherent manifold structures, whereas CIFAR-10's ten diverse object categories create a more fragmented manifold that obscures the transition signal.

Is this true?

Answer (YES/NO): YES